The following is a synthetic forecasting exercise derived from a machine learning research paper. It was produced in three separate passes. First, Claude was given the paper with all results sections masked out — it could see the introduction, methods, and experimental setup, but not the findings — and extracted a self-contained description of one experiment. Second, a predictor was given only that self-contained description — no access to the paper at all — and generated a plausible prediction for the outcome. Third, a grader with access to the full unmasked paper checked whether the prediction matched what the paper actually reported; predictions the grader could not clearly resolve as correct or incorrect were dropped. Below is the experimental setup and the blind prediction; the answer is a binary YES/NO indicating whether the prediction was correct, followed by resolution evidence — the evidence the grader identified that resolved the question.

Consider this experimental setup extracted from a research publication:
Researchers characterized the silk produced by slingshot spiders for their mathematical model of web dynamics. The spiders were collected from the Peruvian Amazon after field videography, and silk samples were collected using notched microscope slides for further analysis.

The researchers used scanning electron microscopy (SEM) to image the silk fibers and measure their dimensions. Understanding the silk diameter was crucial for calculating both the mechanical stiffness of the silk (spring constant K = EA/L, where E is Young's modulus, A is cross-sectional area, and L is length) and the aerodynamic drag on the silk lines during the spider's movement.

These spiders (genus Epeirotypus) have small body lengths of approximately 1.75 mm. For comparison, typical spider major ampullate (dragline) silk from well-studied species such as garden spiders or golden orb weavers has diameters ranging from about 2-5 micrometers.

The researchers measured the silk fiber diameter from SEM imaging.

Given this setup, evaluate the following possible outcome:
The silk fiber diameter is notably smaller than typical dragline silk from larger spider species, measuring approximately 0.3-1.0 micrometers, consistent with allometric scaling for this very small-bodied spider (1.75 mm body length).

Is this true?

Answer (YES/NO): YES